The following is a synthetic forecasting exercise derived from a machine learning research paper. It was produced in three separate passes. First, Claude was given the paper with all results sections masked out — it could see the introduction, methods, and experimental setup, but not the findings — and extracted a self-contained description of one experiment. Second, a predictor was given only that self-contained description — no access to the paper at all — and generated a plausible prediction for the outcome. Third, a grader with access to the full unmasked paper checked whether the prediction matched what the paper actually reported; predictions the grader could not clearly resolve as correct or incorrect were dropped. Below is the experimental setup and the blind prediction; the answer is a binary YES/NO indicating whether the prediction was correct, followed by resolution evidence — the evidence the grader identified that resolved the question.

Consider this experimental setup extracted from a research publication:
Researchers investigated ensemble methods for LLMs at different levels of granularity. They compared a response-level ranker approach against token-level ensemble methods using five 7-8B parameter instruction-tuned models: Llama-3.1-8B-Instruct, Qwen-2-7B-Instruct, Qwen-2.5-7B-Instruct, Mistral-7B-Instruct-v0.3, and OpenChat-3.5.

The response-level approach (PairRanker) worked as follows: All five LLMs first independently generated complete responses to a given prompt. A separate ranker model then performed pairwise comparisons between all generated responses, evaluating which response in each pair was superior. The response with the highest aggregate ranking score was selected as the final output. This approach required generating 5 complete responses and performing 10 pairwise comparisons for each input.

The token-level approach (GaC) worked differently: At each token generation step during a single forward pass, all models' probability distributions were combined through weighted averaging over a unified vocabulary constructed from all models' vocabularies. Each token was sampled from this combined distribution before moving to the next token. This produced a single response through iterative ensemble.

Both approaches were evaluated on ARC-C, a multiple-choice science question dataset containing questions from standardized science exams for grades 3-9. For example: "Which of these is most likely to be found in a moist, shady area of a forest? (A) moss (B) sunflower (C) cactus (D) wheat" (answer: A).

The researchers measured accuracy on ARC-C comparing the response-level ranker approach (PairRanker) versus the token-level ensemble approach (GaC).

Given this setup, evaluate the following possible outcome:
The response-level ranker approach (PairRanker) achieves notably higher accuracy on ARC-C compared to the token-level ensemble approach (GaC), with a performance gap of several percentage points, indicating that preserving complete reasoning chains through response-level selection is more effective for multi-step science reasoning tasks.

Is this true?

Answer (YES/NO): NO